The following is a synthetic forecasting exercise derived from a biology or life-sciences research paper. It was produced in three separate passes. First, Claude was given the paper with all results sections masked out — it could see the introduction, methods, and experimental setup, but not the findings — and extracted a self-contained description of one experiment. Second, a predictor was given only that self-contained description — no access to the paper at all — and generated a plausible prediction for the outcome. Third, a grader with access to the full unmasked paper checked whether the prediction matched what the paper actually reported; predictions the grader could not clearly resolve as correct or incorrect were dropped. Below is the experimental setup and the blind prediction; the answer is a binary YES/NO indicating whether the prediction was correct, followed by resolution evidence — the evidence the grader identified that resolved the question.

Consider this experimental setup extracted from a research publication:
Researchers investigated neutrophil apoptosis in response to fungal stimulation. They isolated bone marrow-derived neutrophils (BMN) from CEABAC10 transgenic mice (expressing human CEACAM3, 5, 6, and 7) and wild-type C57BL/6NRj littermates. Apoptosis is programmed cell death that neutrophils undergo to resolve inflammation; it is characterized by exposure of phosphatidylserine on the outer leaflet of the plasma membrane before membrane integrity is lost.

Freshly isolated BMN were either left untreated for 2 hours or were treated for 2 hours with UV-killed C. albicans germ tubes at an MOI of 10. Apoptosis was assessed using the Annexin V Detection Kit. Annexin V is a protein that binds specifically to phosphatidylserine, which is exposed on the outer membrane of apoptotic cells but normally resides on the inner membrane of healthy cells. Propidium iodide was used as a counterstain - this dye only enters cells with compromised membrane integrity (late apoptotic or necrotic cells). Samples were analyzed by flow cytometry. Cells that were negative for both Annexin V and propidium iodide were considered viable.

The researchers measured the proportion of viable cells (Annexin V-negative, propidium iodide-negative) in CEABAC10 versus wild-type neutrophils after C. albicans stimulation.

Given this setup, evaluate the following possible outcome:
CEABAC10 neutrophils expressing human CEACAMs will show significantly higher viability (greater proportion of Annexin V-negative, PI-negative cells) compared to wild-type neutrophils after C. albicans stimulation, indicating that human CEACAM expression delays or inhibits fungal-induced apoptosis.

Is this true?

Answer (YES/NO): NO